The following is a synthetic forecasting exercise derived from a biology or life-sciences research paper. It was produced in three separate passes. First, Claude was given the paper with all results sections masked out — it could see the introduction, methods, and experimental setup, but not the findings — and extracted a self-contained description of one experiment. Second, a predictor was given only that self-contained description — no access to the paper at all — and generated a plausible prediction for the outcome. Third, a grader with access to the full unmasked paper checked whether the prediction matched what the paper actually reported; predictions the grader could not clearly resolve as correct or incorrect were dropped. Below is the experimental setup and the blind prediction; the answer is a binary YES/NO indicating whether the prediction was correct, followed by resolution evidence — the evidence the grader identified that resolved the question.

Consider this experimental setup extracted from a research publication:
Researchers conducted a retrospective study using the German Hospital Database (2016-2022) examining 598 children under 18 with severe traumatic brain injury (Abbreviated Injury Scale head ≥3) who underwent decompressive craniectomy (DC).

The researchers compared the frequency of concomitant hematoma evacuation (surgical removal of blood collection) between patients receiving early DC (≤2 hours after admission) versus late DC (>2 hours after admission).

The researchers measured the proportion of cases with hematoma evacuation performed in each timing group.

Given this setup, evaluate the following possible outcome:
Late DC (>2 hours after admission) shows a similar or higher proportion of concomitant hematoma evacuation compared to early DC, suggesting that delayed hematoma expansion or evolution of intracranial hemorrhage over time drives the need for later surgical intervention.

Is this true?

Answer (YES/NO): NO